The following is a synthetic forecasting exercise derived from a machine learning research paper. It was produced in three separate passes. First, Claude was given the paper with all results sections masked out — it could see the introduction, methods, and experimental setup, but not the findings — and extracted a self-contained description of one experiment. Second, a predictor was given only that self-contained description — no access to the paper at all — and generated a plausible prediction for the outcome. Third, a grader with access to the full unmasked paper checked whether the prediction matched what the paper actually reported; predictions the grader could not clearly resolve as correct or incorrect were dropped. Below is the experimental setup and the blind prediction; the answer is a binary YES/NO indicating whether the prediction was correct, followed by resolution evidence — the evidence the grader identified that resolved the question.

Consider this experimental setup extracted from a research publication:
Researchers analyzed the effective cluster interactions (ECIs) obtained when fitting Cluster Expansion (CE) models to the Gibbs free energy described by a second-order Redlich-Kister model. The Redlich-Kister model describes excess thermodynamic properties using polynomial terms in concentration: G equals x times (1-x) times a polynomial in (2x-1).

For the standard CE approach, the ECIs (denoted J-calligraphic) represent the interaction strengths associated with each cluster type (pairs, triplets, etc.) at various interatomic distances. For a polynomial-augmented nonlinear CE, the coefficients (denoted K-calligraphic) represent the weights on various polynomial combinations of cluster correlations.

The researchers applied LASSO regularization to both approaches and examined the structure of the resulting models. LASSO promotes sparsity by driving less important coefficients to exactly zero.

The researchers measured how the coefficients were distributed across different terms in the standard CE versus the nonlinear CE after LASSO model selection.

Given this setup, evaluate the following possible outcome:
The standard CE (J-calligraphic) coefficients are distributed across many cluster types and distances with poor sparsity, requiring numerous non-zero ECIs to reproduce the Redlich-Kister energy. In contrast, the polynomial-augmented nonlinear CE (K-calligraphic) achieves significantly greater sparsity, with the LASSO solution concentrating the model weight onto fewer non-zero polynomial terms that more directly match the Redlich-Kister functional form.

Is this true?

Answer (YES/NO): YES